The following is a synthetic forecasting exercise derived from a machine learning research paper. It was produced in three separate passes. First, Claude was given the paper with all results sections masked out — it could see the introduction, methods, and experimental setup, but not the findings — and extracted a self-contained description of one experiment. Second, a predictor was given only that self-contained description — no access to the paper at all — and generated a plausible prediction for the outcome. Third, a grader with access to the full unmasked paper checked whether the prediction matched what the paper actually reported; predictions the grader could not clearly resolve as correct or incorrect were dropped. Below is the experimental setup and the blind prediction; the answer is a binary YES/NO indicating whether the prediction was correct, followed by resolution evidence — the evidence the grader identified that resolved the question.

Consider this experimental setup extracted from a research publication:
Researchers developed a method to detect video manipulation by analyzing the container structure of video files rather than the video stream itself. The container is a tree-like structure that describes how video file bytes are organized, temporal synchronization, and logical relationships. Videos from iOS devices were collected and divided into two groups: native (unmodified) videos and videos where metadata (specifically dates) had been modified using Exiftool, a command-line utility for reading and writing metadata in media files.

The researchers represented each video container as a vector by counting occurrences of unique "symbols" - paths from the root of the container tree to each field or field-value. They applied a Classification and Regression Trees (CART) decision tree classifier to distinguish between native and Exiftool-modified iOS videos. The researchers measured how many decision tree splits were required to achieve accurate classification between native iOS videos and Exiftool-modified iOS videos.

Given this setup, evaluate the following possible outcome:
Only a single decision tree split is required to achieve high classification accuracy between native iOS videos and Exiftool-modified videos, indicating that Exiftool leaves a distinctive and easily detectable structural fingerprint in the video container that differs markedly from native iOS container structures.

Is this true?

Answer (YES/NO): YES